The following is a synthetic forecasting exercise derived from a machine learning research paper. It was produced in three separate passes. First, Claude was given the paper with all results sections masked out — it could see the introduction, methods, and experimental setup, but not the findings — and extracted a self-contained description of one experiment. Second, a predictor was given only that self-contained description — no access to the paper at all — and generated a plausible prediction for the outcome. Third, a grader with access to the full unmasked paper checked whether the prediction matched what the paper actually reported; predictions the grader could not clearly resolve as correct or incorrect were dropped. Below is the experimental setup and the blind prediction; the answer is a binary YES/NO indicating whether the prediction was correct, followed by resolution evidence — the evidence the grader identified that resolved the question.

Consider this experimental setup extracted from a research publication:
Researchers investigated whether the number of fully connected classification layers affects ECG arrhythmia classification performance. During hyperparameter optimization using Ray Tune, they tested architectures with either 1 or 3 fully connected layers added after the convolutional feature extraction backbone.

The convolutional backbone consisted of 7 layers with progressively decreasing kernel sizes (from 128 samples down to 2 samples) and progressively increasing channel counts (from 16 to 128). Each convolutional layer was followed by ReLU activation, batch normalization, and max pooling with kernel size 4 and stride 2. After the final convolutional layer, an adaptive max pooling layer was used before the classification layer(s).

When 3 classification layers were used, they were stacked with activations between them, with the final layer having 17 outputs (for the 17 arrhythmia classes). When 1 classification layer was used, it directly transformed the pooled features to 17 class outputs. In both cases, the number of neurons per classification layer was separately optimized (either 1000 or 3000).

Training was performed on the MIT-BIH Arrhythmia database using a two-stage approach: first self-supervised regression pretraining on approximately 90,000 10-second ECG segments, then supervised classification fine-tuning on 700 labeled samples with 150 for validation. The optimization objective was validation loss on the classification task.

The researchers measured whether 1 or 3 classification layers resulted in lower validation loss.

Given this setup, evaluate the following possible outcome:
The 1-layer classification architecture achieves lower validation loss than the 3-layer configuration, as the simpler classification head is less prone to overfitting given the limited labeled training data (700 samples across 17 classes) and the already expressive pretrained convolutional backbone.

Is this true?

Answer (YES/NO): YES